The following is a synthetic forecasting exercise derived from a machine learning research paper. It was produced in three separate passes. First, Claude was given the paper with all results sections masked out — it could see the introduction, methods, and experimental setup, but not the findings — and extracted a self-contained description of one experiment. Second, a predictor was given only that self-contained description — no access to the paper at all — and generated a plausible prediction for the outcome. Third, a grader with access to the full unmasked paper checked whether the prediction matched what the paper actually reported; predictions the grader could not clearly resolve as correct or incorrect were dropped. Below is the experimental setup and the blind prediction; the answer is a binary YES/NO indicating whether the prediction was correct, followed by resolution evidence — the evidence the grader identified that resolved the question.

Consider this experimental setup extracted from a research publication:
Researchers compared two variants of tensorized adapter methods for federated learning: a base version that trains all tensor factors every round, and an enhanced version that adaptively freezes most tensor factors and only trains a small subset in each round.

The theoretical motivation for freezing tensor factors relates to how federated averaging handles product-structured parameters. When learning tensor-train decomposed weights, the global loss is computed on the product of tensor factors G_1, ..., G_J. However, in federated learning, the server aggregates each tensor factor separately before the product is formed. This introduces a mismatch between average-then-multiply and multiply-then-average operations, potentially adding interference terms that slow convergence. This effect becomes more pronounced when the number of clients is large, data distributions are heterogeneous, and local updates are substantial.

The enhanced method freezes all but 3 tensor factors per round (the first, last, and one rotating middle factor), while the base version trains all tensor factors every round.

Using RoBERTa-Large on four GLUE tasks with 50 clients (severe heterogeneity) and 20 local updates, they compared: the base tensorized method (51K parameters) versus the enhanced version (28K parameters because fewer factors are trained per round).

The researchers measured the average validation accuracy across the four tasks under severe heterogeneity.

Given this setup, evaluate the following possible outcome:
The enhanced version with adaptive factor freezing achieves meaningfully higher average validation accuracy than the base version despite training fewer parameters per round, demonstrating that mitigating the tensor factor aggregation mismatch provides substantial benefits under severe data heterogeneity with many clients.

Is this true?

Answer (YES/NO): YES